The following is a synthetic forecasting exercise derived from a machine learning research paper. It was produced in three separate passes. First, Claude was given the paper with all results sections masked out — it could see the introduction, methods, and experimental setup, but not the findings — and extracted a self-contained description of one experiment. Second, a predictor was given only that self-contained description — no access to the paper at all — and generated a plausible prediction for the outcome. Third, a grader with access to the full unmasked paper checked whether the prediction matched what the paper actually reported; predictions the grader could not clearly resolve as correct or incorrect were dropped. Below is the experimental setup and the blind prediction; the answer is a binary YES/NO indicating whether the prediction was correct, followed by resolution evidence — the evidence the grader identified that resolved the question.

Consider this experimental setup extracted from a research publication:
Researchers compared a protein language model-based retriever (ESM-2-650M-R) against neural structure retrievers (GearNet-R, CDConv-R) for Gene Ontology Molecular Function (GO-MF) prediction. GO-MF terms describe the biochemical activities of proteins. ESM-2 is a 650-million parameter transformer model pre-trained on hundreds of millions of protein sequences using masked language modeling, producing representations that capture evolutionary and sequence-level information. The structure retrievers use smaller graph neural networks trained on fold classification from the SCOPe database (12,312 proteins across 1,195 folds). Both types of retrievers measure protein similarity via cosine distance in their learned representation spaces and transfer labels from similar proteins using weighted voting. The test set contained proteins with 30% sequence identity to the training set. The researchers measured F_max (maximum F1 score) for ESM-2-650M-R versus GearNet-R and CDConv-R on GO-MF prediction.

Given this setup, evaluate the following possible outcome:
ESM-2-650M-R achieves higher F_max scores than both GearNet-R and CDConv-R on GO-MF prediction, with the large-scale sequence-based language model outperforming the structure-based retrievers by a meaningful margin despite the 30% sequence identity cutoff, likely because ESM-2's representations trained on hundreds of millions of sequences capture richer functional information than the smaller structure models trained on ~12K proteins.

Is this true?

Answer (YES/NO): NO